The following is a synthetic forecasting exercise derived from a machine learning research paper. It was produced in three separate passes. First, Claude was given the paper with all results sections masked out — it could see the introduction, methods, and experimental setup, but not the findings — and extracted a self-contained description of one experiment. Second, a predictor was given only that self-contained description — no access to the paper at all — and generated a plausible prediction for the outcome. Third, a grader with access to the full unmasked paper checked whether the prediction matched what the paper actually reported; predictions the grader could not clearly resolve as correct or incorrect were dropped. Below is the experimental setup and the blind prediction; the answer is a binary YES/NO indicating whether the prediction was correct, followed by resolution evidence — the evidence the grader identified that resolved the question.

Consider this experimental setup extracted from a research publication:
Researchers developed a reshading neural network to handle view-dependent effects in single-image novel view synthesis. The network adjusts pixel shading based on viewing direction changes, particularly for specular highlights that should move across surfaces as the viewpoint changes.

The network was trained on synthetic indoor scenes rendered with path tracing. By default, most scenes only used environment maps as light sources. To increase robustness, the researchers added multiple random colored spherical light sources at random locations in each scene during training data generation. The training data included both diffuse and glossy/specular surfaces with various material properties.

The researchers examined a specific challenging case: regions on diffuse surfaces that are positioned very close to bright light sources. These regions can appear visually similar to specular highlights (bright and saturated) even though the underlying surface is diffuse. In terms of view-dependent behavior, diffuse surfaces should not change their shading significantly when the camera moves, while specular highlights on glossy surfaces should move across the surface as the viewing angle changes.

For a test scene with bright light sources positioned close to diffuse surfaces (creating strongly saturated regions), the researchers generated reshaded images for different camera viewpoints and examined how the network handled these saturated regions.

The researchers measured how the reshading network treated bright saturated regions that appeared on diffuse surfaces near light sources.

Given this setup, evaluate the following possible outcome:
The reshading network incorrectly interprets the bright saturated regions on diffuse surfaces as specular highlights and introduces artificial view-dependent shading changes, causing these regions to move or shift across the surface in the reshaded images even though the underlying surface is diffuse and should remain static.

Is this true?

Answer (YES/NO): YES